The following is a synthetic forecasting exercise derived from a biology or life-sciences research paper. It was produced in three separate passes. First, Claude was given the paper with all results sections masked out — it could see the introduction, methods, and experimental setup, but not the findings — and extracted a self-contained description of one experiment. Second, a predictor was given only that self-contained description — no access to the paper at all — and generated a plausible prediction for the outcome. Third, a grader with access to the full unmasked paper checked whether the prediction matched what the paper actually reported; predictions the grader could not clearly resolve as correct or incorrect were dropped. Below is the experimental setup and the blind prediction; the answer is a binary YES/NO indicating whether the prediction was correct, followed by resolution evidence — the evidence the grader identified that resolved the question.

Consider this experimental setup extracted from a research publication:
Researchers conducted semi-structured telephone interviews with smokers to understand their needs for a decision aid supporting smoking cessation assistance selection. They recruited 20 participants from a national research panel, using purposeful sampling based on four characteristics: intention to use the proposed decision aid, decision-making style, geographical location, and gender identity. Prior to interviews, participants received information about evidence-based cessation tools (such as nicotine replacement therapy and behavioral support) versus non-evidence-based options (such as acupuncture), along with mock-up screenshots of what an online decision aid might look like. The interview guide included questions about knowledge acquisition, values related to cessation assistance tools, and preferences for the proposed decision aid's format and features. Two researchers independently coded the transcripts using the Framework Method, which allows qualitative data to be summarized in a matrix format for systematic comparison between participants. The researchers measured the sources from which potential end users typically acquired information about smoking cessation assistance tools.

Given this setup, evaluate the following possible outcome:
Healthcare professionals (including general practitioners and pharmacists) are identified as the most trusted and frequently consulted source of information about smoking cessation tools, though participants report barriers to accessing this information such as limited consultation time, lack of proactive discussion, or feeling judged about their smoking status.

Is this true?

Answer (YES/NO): NO